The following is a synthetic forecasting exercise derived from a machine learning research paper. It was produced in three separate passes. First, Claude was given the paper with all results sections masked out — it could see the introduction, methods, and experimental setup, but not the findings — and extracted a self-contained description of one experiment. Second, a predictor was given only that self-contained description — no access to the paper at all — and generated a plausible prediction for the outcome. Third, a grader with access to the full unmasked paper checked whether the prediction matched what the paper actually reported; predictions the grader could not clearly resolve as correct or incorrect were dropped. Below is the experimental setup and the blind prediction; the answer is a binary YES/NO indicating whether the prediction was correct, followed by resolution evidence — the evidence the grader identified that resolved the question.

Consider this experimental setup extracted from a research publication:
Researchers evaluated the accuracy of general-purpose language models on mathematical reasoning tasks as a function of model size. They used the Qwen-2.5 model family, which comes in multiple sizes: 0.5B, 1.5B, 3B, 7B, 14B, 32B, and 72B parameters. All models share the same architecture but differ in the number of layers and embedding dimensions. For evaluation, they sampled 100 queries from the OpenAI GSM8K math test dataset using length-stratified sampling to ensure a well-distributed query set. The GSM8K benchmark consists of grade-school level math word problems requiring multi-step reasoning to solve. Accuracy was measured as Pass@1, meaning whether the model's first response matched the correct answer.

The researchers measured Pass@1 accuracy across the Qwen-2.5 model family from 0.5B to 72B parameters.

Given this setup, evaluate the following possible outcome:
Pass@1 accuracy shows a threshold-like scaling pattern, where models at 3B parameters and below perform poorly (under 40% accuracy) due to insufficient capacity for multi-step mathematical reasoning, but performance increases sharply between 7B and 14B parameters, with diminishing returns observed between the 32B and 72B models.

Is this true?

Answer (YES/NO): NO